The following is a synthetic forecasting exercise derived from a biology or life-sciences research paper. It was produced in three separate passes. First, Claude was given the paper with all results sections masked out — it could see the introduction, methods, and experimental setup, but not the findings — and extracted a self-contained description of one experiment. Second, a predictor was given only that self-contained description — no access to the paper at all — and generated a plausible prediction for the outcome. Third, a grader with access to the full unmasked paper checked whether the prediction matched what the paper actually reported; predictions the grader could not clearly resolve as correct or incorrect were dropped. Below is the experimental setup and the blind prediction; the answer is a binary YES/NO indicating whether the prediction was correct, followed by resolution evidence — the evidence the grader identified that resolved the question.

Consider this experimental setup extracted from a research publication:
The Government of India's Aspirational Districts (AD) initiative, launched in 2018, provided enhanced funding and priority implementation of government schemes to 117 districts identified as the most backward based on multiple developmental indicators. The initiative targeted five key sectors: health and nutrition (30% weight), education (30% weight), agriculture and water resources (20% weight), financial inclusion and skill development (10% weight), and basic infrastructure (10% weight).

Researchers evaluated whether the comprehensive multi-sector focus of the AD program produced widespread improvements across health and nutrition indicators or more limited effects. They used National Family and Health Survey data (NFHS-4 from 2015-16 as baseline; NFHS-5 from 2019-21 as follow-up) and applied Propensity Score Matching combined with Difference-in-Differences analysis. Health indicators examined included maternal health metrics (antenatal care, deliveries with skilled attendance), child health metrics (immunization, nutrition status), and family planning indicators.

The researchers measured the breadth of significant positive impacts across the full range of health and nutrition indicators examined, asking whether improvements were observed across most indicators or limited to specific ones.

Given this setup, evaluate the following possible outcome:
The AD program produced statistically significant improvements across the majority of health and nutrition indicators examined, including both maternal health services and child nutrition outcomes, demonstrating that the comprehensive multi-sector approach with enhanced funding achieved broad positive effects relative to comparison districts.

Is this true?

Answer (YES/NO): NO